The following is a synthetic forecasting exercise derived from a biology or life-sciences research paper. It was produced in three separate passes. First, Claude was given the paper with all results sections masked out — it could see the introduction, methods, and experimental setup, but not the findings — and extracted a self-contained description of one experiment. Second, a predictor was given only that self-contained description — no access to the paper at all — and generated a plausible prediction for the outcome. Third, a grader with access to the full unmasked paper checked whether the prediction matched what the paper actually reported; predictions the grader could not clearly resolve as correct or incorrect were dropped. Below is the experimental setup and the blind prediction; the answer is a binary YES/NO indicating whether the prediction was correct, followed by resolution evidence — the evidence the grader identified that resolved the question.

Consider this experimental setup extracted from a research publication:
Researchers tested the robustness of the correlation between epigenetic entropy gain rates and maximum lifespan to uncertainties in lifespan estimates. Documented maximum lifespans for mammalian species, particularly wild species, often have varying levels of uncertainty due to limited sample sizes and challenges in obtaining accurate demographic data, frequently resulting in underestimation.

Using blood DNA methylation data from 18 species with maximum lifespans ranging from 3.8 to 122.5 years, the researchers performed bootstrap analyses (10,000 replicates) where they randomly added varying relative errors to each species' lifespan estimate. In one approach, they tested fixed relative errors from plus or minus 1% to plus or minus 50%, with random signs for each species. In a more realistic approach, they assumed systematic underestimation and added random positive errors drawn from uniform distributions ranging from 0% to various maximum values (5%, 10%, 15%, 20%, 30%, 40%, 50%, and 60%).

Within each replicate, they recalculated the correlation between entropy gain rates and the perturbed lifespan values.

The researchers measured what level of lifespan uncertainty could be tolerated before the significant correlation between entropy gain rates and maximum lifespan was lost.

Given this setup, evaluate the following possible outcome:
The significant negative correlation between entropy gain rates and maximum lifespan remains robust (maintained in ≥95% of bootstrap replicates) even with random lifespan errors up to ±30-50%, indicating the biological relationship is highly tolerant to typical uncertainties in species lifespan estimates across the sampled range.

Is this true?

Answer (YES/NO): NO